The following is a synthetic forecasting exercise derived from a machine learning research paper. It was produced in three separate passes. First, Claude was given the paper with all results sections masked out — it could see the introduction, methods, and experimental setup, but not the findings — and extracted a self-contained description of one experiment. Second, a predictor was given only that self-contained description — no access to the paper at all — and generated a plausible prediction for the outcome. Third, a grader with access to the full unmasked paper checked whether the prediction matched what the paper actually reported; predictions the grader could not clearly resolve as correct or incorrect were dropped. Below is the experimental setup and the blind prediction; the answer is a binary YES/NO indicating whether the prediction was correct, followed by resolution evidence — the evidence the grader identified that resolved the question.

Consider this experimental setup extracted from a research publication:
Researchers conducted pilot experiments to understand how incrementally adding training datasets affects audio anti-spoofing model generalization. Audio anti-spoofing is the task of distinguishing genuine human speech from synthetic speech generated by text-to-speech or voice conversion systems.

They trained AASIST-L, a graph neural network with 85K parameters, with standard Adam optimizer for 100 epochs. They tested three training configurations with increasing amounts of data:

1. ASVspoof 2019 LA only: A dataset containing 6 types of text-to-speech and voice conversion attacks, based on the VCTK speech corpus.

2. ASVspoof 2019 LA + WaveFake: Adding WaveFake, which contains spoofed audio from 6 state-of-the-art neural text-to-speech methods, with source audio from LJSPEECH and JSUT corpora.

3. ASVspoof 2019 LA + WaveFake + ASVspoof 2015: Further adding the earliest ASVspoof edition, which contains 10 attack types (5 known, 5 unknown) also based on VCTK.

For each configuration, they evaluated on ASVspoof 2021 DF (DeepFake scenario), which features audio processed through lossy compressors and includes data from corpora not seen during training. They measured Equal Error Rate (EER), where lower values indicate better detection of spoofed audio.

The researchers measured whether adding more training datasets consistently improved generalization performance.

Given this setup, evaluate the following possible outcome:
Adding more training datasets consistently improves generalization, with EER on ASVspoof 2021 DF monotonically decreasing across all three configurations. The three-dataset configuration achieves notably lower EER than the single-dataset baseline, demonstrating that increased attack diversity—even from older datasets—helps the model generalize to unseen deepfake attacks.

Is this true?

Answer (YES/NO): NO